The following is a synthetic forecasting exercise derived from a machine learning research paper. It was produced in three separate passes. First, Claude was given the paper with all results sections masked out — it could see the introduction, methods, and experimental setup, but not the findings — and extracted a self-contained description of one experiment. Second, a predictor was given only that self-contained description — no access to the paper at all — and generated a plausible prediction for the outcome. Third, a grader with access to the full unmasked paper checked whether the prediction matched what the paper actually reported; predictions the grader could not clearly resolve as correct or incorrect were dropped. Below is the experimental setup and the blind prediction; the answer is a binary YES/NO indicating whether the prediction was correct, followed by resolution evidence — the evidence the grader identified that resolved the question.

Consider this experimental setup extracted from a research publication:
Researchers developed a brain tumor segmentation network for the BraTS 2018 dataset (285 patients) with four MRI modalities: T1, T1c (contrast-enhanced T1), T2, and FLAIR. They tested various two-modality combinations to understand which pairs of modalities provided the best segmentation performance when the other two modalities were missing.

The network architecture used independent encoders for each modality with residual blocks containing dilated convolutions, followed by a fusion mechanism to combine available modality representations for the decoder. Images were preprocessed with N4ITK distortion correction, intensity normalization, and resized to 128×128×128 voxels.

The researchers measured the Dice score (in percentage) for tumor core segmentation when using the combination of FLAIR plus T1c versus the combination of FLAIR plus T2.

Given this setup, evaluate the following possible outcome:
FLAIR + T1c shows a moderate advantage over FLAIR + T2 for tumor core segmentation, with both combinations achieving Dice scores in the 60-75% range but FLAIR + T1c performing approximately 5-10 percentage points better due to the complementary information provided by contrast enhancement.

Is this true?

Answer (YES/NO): NO